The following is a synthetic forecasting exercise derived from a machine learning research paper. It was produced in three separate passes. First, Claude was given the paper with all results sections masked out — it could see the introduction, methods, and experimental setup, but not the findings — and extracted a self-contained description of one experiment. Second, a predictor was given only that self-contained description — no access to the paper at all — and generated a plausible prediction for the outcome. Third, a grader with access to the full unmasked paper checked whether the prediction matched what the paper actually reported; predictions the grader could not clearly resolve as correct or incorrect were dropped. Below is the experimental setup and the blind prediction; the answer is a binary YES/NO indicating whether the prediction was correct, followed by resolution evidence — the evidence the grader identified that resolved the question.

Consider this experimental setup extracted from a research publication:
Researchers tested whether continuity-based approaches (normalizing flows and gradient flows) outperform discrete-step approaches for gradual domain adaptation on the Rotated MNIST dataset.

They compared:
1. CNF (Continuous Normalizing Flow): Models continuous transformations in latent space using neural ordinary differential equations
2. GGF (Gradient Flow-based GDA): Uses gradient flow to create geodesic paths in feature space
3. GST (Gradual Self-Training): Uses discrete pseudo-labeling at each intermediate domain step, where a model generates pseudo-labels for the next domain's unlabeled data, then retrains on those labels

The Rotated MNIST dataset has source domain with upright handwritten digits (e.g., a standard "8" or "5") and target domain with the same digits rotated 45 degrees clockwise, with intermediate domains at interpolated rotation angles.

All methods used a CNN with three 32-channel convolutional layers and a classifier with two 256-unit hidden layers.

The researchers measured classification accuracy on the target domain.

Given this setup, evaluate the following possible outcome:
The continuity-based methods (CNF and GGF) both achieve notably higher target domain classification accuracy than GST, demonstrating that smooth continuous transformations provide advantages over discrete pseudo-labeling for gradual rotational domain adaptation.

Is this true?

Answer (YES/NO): NO